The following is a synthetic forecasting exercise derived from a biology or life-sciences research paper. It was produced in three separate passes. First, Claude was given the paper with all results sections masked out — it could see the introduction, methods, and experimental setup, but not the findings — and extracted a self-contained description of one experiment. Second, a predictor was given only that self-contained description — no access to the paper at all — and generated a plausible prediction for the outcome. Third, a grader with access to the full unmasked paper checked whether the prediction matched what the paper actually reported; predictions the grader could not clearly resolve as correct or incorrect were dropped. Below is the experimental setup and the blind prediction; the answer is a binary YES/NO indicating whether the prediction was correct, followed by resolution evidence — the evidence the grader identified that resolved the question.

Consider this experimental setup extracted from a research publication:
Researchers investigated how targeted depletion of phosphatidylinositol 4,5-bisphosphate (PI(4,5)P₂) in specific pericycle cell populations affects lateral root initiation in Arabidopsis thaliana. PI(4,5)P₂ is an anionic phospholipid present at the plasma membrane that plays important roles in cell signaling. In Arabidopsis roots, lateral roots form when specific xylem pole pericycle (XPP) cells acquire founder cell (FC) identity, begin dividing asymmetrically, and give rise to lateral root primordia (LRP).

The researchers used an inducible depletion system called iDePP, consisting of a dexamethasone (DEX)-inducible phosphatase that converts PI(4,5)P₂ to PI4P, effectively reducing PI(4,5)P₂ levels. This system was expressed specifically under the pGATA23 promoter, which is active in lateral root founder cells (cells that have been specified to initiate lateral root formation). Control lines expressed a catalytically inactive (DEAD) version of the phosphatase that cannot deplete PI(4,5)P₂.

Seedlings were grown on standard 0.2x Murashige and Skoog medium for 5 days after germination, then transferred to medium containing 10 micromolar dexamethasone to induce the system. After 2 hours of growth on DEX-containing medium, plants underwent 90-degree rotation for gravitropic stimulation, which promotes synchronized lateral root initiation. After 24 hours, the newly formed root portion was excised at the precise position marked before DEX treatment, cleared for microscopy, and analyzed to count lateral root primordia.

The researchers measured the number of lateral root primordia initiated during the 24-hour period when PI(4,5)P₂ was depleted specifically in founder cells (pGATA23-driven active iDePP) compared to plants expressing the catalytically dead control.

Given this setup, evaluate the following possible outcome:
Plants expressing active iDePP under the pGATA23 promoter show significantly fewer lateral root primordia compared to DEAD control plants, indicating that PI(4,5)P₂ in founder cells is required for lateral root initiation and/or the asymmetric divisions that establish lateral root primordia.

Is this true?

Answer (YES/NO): NO